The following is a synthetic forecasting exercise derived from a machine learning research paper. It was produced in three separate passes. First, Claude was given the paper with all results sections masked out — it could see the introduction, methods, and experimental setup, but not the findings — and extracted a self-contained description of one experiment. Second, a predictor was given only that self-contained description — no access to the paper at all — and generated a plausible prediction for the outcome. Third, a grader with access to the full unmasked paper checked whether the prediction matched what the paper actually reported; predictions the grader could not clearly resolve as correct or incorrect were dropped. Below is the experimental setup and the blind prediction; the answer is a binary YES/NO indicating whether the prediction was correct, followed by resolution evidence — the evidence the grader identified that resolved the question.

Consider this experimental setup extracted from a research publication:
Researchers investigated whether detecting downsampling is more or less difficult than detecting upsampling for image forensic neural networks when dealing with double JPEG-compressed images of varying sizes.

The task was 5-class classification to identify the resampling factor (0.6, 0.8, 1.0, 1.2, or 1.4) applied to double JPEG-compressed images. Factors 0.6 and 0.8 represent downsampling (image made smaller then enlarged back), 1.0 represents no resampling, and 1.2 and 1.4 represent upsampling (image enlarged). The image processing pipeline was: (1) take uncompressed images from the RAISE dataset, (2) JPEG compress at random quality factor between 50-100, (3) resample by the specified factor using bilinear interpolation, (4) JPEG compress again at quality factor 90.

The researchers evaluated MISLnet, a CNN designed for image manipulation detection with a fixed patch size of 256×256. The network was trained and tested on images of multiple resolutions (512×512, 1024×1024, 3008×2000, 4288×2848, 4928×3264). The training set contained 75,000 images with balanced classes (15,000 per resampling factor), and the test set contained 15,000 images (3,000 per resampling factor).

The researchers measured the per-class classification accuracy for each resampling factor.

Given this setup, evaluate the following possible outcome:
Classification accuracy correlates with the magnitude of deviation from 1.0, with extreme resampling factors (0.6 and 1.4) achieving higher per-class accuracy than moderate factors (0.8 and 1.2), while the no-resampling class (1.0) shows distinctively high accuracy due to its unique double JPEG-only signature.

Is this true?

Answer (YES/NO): NO